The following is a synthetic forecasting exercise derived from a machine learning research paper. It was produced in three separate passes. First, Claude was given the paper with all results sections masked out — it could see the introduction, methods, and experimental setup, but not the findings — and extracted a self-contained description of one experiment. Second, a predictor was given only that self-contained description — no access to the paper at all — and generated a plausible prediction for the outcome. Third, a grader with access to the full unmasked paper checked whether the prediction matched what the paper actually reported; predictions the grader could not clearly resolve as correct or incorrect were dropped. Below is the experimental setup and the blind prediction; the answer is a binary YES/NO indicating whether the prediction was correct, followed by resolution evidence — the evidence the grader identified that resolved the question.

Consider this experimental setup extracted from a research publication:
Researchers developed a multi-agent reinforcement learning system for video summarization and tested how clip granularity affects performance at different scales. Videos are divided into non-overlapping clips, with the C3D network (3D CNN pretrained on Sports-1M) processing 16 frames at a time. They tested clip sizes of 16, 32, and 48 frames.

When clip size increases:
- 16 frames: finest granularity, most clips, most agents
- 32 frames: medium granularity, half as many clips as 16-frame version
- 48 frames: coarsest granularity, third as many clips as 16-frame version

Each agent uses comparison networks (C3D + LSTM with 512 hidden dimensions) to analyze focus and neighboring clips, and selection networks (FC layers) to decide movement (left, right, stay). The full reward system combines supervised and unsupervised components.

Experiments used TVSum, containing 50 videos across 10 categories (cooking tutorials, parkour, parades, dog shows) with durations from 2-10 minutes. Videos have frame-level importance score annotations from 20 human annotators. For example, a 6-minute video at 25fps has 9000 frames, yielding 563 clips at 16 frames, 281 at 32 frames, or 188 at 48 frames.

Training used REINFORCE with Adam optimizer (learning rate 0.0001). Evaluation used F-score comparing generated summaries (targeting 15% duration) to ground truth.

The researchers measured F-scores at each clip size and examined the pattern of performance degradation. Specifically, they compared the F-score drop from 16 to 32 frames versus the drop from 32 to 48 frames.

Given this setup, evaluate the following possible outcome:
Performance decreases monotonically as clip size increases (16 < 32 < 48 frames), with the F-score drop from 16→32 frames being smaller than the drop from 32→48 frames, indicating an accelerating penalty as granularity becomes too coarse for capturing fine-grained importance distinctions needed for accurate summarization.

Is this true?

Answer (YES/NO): NO